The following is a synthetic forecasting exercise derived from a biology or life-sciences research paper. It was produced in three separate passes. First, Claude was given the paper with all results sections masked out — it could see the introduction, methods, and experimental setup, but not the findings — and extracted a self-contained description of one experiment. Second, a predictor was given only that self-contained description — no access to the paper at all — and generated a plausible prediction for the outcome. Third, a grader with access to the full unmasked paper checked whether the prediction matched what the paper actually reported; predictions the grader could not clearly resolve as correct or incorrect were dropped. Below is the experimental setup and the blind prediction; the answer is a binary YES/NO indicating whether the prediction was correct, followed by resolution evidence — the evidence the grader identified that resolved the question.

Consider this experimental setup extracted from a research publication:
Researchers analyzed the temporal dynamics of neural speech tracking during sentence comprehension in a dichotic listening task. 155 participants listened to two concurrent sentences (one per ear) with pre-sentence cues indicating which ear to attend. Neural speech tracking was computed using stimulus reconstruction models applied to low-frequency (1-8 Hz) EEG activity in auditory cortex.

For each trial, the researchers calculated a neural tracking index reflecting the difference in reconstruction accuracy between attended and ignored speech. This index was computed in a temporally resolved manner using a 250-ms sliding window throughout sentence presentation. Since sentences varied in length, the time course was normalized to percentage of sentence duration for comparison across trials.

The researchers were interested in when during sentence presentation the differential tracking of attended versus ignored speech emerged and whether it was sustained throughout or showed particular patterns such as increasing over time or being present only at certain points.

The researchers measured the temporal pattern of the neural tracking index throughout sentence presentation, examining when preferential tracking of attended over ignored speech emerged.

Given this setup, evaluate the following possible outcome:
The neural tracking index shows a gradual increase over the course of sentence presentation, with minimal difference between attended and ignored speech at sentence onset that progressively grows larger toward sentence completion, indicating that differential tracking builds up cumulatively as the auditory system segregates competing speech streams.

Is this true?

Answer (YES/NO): NO